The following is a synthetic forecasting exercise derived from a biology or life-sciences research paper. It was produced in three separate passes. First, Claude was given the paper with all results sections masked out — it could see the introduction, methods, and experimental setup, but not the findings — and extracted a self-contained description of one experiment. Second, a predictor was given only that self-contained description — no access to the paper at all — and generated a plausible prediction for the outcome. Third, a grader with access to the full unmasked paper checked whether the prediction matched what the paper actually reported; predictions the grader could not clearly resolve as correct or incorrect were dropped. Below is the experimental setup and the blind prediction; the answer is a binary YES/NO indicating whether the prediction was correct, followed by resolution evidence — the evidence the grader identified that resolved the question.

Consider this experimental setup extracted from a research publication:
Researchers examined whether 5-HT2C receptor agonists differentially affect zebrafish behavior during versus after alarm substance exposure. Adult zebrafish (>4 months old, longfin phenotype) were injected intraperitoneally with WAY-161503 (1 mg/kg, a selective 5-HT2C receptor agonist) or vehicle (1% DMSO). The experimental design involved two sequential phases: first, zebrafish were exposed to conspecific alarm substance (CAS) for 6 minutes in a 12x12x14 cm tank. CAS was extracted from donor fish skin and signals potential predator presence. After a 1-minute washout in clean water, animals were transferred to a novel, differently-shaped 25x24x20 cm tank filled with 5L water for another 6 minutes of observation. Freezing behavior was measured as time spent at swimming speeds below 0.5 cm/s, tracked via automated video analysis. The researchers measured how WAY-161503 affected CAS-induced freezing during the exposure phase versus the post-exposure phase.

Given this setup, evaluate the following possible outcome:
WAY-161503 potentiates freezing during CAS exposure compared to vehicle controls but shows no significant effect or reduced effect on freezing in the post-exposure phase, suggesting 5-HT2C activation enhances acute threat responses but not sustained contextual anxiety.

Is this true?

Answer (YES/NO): NO